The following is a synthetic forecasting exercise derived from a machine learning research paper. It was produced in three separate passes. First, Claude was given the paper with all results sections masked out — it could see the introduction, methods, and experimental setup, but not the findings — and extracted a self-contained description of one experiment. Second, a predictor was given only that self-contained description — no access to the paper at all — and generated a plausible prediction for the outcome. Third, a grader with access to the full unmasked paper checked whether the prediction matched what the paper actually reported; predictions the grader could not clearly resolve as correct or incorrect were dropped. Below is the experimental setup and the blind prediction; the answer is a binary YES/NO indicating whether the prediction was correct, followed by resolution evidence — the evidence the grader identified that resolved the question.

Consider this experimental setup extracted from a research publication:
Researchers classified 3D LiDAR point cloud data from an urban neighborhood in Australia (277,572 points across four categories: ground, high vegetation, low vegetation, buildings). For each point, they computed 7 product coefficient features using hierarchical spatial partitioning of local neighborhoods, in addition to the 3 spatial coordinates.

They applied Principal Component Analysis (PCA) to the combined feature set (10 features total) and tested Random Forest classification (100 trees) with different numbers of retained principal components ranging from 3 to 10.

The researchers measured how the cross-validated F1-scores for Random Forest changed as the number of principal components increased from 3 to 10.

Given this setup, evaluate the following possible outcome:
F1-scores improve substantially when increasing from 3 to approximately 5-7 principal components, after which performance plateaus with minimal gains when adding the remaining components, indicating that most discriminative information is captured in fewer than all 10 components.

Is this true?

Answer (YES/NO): NO